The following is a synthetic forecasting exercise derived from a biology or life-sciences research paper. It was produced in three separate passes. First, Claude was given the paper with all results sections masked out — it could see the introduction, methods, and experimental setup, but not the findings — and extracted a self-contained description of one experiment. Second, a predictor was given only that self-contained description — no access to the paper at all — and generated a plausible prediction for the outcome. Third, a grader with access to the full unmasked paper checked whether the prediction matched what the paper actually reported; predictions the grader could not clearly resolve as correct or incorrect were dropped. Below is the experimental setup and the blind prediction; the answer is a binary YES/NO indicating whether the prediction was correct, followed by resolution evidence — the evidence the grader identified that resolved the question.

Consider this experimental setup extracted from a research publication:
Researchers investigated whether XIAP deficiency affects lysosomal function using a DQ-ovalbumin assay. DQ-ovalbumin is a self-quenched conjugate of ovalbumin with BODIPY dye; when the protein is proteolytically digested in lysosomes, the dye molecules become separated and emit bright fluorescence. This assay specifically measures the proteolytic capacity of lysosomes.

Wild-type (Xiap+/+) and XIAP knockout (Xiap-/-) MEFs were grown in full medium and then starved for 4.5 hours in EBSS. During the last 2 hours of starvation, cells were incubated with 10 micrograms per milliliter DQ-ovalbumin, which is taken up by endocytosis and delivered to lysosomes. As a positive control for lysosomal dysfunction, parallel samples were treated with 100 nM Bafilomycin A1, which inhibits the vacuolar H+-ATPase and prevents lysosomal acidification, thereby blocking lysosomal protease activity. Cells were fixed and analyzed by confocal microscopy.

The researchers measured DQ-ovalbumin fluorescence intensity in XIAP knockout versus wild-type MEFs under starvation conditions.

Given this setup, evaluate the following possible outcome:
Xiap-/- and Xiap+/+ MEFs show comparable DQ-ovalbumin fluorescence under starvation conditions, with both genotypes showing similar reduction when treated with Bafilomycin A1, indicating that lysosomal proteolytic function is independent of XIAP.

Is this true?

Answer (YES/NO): YES